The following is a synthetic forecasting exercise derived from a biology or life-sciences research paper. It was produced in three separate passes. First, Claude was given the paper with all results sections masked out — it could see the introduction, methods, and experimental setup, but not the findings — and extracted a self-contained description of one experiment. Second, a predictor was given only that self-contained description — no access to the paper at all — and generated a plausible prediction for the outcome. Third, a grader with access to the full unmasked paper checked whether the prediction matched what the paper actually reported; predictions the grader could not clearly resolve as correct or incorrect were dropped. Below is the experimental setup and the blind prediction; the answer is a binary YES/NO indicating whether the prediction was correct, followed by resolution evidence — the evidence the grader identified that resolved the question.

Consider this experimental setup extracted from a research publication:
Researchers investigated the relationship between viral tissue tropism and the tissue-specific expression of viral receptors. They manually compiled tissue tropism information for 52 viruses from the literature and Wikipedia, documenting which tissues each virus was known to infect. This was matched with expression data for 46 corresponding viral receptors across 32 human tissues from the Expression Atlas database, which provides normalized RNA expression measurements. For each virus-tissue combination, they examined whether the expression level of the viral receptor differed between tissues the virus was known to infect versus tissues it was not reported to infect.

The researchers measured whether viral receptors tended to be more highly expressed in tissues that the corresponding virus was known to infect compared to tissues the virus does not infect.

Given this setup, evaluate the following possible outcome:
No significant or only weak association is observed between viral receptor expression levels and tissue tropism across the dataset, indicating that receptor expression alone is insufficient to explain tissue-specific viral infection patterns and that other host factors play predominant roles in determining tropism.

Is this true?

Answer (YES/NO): YES